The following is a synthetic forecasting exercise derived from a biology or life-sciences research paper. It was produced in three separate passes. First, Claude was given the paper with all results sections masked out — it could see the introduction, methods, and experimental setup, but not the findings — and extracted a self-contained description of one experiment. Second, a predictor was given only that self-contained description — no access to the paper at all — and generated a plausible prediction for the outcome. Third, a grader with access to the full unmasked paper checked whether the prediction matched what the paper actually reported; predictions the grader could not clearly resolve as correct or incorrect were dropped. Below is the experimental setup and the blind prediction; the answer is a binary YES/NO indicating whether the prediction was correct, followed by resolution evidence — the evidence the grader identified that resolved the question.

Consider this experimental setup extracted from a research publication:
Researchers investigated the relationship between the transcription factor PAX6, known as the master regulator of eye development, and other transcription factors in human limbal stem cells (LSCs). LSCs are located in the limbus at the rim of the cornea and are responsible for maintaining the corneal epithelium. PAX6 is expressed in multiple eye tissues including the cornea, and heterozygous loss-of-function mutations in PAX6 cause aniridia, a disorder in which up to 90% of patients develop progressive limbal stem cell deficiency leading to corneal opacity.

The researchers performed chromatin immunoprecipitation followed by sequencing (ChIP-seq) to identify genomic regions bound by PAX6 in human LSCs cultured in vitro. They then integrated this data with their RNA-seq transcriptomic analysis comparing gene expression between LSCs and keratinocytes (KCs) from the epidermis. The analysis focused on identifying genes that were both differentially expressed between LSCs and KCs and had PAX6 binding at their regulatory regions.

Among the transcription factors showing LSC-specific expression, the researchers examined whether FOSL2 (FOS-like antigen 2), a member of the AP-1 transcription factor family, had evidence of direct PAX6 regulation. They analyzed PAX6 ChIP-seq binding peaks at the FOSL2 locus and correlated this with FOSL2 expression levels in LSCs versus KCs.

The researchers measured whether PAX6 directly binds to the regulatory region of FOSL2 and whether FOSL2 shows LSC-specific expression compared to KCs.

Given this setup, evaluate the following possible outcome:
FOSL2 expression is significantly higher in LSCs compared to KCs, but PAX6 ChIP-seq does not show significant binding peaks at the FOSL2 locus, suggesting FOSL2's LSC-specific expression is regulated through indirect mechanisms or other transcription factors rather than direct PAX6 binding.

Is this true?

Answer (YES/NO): NO